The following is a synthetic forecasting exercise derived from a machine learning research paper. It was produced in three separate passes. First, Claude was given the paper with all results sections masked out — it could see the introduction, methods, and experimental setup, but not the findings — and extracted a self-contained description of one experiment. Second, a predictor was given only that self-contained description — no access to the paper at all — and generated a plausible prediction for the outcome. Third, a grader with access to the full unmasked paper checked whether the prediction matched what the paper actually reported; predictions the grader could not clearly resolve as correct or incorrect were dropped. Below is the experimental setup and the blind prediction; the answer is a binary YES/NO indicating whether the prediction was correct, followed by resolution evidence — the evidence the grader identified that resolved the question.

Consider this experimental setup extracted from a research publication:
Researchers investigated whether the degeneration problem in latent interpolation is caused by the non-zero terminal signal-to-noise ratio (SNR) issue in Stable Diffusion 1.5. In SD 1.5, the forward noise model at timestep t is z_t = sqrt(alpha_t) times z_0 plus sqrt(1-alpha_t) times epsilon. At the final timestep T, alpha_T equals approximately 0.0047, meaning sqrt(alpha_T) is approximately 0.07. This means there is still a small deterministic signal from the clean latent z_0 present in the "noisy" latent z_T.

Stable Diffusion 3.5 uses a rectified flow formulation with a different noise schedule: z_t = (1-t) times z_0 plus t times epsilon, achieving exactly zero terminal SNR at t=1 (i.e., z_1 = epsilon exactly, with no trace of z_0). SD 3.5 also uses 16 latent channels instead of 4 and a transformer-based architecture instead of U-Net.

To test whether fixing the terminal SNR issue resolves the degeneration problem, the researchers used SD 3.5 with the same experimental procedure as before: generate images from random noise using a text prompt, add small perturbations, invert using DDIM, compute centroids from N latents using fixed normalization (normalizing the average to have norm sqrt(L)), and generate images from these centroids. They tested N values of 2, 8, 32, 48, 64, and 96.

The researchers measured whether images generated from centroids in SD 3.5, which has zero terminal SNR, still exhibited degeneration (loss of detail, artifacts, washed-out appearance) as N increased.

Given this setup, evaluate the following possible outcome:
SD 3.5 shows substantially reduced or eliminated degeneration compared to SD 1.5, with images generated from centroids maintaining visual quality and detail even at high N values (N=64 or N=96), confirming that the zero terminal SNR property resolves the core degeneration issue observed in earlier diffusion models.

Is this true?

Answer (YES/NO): NO